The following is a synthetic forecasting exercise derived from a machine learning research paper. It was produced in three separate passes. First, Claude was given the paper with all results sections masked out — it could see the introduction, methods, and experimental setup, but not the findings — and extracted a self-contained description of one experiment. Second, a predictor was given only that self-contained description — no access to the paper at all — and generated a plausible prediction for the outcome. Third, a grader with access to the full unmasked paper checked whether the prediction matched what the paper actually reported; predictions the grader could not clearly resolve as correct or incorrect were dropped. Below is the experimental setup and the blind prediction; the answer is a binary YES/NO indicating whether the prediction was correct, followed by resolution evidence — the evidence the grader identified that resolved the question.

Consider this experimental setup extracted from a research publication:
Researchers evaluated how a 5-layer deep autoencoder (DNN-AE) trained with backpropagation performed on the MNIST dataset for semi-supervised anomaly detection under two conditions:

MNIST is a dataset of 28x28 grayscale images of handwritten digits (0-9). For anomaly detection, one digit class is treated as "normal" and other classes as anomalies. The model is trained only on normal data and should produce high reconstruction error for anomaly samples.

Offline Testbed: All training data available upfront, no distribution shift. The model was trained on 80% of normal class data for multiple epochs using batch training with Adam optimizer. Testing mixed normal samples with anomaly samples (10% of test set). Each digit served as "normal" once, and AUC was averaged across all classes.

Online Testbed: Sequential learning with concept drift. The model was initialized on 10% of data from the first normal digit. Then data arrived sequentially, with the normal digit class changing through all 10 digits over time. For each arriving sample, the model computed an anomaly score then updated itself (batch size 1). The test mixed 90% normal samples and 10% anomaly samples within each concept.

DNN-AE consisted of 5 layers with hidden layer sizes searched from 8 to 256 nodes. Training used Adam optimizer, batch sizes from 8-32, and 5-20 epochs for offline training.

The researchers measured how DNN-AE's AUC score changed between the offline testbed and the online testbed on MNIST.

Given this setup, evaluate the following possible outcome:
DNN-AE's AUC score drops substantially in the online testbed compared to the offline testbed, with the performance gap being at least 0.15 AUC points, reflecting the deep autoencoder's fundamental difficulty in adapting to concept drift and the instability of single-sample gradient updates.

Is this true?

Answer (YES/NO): YES